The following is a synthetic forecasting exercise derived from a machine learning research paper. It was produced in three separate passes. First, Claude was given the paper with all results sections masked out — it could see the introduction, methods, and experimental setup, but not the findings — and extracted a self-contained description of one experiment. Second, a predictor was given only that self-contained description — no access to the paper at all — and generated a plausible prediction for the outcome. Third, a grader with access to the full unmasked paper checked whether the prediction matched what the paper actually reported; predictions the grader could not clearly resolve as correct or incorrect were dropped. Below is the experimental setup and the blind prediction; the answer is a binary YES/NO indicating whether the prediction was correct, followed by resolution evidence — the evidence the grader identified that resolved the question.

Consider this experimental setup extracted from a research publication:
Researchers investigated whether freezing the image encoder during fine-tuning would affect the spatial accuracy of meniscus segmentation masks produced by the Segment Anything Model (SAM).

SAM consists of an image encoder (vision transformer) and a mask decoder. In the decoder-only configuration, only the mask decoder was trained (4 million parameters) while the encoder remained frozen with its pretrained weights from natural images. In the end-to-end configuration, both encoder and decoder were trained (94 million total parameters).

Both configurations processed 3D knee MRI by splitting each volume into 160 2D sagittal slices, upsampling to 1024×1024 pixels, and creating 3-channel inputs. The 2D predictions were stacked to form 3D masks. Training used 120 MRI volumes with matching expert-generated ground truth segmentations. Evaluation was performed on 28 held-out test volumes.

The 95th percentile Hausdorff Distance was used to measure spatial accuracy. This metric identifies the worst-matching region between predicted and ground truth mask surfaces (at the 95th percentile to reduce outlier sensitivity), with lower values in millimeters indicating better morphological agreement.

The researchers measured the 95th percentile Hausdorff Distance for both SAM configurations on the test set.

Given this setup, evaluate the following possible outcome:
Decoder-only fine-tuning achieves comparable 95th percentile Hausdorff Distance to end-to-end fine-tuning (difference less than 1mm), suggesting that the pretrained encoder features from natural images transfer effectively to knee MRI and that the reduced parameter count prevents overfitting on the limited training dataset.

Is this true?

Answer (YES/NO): NO